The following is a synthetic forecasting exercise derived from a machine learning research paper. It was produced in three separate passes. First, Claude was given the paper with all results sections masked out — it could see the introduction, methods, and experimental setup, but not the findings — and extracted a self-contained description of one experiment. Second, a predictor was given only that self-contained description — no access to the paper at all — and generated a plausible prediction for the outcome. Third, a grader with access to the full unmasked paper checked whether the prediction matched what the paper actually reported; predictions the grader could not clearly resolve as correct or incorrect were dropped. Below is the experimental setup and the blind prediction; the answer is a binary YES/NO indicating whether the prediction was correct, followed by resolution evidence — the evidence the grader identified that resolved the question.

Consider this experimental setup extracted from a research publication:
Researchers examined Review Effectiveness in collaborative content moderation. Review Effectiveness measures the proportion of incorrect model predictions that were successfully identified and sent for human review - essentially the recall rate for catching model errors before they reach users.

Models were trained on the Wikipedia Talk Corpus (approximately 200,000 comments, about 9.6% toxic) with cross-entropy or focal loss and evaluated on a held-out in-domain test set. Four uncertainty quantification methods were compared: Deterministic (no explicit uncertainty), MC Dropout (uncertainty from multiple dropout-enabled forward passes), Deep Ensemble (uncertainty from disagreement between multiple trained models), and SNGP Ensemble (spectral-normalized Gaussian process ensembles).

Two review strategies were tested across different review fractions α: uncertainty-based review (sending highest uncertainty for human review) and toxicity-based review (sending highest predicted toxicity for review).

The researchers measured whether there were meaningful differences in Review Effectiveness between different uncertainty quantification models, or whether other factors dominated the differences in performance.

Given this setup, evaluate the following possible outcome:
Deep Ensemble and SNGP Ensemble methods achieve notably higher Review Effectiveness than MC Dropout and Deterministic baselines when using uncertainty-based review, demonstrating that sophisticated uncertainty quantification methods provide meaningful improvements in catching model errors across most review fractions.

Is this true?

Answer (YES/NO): NO